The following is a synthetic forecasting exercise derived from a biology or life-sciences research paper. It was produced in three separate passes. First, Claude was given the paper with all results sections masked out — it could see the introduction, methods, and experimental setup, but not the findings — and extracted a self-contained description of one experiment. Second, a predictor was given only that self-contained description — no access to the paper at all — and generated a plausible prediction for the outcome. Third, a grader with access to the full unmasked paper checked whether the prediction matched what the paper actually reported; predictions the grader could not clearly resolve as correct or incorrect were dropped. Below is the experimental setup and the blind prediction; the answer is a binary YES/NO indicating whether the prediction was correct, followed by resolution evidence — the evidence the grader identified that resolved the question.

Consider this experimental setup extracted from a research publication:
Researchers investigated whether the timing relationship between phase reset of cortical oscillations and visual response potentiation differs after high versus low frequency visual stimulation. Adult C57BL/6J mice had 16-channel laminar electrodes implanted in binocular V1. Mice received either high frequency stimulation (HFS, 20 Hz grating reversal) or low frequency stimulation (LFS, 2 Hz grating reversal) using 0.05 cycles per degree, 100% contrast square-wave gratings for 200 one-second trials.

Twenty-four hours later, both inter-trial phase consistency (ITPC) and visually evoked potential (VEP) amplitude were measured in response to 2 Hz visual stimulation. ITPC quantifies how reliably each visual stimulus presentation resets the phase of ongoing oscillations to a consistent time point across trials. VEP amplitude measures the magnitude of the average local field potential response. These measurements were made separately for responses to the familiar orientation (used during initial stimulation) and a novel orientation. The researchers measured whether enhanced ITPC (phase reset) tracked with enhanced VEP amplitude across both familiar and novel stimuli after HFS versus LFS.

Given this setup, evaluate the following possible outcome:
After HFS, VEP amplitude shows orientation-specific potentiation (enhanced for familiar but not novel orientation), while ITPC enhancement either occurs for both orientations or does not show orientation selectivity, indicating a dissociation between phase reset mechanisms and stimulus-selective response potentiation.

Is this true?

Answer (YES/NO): NO